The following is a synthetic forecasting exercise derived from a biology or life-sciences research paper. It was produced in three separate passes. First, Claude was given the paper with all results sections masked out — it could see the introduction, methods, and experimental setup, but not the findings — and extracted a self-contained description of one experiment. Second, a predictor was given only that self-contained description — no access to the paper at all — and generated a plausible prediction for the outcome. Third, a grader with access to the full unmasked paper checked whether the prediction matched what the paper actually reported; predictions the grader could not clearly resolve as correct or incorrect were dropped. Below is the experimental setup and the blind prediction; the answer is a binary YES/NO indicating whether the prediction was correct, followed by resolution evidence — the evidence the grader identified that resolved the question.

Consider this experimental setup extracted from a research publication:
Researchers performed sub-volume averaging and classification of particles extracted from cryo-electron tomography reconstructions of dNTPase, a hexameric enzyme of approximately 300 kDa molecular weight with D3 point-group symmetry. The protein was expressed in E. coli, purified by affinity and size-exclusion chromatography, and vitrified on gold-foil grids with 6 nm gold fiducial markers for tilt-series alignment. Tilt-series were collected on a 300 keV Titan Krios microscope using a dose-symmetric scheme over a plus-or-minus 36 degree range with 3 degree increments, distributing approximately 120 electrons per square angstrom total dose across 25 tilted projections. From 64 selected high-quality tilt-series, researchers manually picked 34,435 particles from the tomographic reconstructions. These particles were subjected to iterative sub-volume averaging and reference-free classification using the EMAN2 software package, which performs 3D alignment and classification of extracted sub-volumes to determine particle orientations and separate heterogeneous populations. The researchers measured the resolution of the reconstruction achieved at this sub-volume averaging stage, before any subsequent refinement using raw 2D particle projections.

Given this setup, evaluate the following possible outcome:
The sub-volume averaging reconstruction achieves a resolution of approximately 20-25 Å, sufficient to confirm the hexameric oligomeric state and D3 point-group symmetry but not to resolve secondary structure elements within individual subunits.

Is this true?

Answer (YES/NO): NO